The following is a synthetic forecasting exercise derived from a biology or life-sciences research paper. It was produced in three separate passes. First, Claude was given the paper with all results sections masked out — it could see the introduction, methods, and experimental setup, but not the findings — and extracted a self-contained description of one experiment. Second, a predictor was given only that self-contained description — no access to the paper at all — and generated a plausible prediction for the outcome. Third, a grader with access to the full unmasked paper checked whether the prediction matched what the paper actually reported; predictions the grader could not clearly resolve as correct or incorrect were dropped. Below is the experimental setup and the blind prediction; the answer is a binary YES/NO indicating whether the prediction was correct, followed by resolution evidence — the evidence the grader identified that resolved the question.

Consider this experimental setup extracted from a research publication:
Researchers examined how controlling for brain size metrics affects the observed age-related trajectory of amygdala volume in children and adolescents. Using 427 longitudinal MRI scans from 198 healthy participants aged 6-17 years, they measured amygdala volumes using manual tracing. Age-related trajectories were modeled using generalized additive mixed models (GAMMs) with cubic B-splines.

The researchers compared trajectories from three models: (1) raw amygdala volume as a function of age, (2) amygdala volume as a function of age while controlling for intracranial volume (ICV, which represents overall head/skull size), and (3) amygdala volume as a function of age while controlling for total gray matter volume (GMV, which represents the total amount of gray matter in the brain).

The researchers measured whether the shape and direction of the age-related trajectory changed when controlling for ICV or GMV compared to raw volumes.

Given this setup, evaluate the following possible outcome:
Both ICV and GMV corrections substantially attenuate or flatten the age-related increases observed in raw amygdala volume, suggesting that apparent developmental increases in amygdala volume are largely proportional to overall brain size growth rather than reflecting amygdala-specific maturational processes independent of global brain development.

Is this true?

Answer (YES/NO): NO